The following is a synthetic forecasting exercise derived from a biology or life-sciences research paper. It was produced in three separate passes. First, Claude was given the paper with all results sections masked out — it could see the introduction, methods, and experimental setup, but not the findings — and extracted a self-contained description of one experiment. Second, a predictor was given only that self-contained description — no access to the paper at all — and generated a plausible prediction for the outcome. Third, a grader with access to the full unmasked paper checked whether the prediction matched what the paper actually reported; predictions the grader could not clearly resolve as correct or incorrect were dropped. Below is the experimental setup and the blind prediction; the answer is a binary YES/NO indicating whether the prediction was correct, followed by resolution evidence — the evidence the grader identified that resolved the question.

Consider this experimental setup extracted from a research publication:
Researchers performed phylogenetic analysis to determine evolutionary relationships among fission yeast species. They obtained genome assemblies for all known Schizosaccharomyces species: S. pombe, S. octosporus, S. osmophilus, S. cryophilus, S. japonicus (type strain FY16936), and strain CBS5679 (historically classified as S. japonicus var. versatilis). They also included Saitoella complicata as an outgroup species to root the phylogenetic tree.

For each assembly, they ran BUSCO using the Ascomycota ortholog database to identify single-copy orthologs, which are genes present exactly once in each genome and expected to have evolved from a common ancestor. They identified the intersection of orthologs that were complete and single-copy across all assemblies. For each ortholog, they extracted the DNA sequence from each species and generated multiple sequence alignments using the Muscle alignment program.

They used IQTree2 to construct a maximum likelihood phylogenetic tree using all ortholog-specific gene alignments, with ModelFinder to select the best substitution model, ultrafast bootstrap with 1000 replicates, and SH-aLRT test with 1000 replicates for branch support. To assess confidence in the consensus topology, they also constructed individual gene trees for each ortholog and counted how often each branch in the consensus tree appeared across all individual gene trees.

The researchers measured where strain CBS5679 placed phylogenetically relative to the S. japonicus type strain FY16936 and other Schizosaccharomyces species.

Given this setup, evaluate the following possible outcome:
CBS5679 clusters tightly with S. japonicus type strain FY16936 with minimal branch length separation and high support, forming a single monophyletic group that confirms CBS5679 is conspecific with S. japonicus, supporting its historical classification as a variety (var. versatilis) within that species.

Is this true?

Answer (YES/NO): NO